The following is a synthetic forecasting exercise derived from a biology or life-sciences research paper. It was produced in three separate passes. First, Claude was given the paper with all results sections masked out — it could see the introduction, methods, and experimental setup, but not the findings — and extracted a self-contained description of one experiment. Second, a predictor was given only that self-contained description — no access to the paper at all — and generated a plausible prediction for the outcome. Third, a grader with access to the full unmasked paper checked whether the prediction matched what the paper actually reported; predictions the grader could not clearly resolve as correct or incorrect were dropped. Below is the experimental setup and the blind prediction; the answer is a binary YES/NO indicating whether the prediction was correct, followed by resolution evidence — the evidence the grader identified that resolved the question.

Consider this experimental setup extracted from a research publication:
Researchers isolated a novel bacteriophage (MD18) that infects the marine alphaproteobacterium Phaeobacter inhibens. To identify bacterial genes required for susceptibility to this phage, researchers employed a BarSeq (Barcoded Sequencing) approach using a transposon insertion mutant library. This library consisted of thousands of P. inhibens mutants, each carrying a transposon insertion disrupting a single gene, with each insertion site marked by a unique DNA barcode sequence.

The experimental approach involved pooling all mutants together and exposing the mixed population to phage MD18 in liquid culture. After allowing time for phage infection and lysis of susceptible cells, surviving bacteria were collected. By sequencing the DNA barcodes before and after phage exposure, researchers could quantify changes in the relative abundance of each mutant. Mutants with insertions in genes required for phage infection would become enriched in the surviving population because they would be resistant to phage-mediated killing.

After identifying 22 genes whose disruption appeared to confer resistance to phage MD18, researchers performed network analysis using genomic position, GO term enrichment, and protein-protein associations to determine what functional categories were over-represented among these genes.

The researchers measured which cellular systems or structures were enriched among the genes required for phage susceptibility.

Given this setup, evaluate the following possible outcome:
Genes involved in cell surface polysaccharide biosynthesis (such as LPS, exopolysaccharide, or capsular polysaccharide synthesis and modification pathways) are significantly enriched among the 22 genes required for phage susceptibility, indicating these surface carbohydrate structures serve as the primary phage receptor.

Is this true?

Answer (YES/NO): NO